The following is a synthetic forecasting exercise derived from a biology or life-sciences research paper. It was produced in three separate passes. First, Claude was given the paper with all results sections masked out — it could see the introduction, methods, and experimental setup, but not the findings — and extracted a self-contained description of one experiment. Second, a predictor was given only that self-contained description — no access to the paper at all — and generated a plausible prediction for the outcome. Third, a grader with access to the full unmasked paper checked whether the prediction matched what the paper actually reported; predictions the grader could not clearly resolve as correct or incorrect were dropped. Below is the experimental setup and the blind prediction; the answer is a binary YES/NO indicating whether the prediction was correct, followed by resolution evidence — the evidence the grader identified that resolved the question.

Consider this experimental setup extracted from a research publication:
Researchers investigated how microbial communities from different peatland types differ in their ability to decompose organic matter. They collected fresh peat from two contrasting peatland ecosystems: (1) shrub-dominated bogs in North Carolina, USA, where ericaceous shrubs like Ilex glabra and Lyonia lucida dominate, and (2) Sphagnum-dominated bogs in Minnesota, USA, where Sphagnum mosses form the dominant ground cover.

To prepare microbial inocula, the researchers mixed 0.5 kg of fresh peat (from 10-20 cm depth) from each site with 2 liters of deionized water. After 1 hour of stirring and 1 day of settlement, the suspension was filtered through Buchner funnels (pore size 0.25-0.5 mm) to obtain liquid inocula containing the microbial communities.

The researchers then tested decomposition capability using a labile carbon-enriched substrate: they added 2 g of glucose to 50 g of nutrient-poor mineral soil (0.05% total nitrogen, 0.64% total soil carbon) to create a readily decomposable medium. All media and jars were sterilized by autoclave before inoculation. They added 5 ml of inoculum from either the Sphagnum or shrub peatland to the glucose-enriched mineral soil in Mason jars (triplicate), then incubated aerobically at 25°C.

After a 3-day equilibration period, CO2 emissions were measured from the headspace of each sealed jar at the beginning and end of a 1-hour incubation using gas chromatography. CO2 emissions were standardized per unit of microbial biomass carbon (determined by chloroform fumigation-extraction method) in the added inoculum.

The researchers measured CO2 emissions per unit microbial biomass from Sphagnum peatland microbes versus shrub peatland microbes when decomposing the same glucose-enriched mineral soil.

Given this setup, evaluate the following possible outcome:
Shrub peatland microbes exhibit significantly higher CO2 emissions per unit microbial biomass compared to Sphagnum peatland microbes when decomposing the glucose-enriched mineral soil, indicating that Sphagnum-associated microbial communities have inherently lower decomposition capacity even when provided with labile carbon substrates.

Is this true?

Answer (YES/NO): NO